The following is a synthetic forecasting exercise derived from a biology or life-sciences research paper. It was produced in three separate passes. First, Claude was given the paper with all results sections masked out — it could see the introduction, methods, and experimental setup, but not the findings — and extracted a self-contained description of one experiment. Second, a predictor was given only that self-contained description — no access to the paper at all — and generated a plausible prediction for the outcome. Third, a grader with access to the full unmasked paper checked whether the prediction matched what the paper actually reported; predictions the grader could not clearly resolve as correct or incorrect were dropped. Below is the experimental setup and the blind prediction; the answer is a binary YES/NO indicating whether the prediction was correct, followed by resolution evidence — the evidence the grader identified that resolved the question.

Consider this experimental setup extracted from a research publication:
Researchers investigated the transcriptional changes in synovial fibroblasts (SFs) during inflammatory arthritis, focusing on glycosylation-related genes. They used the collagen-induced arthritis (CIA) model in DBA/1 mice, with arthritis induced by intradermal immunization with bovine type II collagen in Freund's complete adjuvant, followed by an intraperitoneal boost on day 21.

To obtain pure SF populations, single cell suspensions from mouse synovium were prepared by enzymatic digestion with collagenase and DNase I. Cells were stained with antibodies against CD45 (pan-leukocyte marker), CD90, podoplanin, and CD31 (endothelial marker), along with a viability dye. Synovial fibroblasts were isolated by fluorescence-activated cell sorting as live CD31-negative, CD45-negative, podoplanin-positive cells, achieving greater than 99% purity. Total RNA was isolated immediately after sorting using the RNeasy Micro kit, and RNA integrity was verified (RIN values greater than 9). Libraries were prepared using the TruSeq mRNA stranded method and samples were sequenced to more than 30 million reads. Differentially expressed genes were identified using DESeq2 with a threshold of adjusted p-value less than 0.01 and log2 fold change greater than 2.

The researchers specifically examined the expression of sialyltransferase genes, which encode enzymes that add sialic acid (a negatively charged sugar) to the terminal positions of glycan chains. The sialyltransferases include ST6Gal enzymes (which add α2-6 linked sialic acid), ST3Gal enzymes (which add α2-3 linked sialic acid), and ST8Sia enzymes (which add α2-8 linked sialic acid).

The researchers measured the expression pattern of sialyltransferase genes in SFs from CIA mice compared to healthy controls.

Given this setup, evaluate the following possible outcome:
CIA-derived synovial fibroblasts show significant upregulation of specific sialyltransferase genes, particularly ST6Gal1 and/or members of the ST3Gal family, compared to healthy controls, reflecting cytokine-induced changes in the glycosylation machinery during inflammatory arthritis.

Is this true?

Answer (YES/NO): NO